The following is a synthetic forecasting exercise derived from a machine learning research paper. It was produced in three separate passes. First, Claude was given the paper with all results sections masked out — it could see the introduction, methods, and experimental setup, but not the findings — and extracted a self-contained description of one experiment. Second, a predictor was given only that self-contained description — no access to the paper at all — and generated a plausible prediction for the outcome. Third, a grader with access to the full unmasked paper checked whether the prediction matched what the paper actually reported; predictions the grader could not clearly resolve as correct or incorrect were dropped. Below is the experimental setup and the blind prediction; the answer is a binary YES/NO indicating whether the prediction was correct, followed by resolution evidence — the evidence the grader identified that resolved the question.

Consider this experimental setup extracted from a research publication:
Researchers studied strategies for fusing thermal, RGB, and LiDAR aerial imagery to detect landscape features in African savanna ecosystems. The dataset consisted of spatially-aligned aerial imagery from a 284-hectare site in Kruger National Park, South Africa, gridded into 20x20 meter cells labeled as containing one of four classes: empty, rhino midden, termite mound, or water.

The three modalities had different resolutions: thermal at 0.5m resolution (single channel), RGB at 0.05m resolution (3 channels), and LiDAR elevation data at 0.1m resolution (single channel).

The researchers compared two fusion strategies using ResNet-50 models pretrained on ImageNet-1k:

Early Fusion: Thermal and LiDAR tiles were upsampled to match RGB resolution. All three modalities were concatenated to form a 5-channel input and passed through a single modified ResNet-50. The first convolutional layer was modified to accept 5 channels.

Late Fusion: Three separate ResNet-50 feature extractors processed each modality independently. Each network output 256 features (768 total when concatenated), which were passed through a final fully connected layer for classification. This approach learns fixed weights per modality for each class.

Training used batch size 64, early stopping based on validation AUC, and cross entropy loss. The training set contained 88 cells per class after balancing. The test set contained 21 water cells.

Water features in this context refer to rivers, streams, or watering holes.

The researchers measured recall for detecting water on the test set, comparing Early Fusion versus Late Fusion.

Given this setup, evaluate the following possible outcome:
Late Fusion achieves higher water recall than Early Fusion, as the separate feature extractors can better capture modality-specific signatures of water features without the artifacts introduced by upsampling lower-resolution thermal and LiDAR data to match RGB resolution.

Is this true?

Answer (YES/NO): NO